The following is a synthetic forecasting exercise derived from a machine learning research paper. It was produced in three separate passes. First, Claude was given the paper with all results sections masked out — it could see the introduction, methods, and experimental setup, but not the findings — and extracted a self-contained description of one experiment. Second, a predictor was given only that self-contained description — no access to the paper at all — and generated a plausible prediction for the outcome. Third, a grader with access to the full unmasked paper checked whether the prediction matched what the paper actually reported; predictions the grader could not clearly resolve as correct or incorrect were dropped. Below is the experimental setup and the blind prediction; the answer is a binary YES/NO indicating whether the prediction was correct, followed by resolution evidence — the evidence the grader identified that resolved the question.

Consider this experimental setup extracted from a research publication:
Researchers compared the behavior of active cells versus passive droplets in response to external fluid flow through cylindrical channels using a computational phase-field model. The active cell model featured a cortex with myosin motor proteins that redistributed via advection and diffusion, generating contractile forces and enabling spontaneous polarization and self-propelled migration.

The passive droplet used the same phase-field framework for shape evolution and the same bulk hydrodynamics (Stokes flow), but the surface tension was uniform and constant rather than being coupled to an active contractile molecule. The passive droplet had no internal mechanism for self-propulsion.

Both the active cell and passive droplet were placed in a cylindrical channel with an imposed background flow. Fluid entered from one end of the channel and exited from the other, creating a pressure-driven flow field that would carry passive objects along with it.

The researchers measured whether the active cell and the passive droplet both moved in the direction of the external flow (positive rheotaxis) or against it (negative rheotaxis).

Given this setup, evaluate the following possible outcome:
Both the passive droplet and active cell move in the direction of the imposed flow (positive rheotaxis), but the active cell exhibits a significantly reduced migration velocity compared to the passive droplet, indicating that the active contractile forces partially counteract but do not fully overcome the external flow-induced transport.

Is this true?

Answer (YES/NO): NO